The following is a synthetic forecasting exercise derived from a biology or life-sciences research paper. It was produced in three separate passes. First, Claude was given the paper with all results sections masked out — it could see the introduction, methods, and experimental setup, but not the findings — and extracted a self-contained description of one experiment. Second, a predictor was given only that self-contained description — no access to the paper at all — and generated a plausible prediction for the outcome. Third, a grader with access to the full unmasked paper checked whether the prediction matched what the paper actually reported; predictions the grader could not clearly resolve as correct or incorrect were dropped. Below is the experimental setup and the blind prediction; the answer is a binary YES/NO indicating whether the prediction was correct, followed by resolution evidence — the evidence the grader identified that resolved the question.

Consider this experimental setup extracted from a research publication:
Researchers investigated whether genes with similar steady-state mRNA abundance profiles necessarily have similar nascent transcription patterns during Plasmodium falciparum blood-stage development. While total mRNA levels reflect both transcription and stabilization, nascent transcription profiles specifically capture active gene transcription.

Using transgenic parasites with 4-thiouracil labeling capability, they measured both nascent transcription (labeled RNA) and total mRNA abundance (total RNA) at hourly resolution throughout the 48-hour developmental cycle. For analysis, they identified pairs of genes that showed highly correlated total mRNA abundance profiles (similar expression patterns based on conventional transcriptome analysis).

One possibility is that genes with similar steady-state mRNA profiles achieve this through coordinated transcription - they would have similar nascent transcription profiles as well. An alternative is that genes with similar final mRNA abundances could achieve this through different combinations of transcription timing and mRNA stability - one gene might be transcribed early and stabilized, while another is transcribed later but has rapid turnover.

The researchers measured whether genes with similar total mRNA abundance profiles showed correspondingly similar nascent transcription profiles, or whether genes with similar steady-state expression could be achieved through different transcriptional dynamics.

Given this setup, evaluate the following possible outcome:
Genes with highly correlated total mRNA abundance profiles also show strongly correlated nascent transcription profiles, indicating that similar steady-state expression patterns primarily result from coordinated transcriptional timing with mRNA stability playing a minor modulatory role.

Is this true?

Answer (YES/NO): NO